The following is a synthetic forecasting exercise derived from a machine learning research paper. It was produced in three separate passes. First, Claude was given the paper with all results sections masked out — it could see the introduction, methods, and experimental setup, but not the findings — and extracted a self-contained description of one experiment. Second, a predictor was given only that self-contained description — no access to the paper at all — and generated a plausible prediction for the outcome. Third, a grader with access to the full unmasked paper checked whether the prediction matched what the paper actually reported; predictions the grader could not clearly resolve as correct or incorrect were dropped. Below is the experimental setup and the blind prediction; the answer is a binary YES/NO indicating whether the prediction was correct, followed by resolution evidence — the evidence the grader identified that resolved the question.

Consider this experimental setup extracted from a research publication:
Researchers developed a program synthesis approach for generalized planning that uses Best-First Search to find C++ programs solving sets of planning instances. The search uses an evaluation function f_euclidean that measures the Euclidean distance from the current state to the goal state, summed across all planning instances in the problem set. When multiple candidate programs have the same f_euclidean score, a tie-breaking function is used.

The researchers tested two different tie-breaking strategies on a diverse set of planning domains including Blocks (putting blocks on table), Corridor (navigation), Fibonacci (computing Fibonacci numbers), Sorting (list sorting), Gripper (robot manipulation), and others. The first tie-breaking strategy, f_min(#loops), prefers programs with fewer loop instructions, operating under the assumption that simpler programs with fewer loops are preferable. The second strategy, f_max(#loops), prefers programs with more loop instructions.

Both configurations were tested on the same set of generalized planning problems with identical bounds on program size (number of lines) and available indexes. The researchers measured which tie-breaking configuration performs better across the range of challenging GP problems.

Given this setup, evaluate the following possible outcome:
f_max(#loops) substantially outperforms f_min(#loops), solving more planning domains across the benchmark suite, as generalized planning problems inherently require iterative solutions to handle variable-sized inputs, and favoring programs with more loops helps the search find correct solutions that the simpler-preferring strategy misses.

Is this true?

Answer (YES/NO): YES